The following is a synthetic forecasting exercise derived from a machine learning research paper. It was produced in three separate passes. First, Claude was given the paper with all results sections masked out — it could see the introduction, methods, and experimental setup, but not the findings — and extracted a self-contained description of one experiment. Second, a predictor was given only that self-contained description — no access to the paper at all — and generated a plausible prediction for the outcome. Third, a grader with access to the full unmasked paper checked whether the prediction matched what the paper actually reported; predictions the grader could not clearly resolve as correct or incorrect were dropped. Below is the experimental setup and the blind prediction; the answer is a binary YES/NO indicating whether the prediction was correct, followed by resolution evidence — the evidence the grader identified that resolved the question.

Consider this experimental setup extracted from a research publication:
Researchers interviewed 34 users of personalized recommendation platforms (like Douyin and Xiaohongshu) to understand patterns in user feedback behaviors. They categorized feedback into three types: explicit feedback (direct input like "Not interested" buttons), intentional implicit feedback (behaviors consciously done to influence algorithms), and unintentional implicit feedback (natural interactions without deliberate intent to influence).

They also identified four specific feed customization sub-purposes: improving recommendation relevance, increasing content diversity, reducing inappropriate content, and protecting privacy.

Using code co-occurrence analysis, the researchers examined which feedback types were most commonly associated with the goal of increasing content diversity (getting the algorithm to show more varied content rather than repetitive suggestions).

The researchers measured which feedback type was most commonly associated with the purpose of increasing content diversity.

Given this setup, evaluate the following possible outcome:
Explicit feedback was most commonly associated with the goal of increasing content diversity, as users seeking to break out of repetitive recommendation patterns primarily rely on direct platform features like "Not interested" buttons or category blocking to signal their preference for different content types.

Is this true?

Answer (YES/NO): NO